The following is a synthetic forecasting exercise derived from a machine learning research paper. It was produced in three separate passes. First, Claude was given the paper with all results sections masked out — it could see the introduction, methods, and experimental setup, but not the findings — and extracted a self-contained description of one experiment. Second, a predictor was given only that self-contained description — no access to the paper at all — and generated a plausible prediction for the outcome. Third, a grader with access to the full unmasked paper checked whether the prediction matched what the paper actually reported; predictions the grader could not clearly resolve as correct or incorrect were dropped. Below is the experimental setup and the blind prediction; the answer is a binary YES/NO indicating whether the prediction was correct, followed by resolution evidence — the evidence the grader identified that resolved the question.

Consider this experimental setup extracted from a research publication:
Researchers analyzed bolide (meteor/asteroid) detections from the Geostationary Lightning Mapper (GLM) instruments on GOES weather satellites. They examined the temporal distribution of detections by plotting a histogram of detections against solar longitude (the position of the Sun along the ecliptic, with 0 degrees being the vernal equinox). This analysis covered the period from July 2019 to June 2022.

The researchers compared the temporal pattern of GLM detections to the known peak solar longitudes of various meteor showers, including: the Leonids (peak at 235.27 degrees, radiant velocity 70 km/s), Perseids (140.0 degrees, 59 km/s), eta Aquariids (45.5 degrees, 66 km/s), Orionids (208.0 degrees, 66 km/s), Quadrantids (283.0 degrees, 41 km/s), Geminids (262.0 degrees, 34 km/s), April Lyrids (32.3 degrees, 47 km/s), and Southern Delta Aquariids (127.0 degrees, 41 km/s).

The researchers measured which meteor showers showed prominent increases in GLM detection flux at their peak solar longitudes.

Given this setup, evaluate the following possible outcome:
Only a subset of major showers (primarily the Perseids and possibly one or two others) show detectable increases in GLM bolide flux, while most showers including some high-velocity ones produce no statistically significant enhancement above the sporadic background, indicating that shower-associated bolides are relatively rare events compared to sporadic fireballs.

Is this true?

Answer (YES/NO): NO